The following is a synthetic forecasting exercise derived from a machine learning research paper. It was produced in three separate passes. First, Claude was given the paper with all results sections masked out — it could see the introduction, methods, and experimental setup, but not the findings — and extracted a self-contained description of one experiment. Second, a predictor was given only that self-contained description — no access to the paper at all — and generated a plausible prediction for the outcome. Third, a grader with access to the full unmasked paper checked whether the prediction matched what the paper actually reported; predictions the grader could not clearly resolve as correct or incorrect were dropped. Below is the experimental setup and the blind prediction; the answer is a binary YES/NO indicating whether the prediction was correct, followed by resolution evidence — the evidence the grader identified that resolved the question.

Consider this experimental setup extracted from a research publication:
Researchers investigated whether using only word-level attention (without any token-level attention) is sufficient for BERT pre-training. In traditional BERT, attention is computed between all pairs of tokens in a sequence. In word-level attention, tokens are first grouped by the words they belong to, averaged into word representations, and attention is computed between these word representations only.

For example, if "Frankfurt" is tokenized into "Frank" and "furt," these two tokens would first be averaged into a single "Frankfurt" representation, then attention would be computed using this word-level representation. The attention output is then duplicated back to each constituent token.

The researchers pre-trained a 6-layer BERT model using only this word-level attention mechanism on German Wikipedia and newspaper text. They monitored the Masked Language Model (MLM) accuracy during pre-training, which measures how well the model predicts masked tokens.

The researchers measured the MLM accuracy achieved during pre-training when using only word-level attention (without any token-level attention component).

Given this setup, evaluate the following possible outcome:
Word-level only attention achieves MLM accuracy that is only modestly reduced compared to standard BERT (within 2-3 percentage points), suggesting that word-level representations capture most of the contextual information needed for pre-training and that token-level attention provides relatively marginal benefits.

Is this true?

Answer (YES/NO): NO